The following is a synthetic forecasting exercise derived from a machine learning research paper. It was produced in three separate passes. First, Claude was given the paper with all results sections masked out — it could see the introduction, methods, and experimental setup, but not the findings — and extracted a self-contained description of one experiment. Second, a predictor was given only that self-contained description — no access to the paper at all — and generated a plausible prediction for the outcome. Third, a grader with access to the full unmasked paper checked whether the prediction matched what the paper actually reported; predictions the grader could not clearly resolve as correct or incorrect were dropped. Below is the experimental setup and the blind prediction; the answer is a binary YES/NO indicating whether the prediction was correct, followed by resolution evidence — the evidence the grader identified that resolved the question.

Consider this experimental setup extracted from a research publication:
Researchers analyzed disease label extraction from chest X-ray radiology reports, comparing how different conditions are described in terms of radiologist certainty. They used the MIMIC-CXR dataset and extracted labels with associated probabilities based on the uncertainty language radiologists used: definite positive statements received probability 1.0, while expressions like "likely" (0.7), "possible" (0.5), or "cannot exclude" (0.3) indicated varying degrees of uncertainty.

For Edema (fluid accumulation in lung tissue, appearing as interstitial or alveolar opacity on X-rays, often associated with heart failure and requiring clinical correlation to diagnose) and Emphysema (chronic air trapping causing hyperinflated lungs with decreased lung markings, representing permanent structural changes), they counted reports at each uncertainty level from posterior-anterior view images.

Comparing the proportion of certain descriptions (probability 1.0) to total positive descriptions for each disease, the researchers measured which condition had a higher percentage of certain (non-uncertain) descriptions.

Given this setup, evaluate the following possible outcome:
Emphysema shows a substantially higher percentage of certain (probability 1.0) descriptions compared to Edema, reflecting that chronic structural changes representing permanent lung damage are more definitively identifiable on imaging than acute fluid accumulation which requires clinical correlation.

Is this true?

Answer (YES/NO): YES